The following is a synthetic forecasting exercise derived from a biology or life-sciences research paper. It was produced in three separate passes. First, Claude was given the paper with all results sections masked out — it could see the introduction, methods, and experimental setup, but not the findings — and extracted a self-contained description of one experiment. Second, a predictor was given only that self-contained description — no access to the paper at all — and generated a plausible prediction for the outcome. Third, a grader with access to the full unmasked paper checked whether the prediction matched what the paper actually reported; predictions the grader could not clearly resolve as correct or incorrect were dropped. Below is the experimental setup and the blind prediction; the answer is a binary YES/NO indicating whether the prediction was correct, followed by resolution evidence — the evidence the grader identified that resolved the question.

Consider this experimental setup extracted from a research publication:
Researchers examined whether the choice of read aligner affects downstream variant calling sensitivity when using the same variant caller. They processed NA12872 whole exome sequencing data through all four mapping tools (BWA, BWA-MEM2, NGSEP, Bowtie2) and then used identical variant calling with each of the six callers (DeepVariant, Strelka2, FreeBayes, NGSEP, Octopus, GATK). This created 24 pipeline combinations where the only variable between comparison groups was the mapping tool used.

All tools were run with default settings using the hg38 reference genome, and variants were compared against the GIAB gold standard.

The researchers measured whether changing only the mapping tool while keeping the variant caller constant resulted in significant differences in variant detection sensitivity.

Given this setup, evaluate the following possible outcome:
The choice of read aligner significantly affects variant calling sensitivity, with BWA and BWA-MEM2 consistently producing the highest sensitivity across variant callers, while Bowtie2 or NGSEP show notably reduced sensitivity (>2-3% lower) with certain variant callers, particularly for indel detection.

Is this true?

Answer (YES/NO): NO